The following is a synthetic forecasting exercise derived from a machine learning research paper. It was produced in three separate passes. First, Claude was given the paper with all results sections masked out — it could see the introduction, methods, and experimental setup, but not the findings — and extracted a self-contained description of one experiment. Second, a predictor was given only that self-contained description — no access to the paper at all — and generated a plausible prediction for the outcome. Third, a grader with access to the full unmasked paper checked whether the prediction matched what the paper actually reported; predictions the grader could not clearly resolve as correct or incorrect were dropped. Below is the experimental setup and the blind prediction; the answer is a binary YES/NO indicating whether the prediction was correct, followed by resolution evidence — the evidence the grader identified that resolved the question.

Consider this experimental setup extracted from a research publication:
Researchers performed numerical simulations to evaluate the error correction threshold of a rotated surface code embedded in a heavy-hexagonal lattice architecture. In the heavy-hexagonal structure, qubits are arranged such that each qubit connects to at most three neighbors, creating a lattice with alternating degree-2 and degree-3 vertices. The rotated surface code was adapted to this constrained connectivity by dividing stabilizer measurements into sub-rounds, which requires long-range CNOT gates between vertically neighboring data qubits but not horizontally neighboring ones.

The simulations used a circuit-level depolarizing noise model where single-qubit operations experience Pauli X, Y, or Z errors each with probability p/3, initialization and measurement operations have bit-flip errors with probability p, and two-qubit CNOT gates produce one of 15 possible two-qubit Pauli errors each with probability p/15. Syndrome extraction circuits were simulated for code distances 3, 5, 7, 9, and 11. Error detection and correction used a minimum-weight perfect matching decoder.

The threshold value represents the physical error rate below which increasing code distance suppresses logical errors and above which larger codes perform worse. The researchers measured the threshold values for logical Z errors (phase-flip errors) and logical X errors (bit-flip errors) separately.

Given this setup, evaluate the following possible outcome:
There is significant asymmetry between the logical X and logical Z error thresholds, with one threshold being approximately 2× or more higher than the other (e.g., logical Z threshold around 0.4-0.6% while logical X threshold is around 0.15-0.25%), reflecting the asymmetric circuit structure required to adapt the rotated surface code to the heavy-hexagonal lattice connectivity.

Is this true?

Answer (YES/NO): NO